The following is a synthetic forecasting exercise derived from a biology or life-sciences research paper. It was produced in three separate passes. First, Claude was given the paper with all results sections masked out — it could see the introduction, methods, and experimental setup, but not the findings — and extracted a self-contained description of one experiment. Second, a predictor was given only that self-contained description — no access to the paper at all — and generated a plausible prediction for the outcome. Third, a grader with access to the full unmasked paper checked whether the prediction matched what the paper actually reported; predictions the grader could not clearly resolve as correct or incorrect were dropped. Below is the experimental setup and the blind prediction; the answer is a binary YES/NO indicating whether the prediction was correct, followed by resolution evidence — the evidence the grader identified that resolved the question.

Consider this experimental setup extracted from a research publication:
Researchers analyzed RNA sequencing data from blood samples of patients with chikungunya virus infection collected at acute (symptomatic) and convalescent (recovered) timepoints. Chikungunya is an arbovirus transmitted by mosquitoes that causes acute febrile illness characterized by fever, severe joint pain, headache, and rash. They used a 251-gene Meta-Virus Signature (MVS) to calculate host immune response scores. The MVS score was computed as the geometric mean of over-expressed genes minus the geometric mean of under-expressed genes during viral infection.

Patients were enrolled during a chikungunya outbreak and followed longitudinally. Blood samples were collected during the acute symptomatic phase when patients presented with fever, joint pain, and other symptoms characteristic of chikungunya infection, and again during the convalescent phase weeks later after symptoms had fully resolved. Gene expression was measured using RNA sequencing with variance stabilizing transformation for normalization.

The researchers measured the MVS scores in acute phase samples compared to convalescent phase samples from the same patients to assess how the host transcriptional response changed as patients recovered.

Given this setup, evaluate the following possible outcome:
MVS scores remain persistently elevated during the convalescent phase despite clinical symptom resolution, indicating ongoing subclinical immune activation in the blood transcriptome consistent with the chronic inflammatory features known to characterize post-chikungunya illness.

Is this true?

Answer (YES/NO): NO